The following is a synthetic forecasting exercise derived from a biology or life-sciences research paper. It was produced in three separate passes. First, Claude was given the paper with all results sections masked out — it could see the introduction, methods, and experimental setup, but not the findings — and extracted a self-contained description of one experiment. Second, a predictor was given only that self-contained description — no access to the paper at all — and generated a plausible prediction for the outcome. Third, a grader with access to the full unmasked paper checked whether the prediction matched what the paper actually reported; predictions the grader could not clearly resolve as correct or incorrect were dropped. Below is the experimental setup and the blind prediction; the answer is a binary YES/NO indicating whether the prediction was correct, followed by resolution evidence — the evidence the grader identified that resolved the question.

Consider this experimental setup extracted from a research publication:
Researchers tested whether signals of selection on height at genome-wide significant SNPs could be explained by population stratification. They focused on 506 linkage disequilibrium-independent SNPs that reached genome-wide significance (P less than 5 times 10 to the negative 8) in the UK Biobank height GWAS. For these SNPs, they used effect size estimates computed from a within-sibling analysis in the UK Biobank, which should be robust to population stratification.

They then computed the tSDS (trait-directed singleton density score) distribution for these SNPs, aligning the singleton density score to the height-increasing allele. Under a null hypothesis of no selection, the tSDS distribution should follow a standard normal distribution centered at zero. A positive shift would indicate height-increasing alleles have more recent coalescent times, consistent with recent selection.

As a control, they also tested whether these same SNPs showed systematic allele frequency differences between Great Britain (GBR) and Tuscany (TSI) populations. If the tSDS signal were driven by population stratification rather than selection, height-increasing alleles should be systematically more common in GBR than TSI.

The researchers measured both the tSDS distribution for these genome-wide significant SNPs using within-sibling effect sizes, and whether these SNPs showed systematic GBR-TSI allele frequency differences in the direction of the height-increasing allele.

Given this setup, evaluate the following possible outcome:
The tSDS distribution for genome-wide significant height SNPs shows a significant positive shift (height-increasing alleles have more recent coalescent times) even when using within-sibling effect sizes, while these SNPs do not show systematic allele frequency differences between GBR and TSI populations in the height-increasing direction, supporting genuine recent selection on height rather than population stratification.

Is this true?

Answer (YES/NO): YES